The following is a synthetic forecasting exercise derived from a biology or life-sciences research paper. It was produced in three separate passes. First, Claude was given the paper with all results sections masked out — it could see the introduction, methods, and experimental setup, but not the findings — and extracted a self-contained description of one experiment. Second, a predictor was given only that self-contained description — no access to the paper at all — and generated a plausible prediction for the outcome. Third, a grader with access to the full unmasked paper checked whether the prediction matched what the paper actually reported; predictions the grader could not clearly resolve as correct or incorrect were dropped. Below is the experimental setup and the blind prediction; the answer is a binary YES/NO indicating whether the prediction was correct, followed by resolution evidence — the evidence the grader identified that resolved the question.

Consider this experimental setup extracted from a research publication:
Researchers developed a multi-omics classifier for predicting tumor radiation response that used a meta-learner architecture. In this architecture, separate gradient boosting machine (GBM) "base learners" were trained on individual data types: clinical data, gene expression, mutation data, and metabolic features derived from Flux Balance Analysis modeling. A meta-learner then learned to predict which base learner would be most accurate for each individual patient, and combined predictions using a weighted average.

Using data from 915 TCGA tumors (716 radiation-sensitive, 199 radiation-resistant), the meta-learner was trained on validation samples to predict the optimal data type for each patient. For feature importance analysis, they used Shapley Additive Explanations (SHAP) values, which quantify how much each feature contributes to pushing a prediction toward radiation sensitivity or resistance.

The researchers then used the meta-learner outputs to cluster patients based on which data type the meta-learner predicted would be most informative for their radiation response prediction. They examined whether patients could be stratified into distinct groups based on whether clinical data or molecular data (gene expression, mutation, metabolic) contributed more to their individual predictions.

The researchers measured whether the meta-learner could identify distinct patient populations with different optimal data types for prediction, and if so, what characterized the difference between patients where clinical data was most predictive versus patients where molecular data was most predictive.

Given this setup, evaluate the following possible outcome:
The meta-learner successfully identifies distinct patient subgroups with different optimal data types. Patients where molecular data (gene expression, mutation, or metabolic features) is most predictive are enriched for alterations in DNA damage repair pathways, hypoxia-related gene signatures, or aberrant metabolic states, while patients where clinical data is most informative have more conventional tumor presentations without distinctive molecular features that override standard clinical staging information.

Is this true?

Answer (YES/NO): NO